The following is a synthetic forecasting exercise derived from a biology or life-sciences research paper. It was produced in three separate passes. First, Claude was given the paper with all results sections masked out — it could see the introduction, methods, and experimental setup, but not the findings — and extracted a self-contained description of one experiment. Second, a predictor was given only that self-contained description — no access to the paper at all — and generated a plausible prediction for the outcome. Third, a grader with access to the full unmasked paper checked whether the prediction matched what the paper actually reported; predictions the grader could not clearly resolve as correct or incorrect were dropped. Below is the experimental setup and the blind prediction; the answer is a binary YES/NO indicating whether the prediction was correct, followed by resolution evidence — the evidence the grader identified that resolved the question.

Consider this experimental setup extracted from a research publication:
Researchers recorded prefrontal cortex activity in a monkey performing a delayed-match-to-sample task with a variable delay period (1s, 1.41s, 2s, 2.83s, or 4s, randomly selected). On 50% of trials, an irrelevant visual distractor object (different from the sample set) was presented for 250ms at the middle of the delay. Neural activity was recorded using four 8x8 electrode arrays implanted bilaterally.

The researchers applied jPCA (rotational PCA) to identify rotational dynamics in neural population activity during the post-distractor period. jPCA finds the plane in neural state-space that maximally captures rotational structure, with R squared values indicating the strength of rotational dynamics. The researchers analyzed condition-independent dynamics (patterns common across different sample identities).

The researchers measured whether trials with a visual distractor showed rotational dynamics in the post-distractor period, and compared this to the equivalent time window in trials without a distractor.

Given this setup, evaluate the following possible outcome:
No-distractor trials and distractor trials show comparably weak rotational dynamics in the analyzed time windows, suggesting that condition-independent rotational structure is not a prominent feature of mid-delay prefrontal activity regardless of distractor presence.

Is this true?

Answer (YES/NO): NO